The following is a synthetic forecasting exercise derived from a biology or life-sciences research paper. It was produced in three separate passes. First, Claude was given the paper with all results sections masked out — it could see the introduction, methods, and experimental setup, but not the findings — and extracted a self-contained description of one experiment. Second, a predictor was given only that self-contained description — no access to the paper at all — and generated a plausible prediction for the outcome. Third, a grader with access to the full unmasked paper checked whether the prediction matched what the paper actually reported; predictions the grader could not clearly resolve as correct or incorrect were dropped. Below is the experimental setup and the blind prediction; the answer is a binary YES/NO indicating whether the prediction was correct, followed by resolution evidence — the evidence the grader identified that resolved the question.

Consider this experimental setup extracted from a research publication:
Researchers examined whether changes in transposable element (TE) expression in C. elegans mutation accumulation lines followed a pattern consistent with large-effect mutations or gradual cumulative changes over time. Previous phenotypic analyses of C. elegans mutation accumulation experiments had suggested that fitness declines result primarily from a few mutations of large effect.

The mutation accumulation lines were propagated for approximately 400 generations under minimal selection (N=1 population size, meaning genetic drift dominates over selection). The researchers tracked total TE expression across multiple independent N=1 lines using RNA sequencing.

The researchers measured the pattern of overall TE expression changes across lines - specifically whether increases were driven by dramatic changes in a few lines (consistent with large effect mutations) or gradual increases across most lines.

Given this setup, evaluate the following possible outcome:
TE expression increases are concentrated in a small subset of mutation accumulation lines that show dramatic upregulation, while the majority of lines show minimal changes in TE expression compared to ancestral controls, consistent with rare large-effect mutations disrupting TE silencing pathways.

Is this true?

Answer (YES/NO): NO